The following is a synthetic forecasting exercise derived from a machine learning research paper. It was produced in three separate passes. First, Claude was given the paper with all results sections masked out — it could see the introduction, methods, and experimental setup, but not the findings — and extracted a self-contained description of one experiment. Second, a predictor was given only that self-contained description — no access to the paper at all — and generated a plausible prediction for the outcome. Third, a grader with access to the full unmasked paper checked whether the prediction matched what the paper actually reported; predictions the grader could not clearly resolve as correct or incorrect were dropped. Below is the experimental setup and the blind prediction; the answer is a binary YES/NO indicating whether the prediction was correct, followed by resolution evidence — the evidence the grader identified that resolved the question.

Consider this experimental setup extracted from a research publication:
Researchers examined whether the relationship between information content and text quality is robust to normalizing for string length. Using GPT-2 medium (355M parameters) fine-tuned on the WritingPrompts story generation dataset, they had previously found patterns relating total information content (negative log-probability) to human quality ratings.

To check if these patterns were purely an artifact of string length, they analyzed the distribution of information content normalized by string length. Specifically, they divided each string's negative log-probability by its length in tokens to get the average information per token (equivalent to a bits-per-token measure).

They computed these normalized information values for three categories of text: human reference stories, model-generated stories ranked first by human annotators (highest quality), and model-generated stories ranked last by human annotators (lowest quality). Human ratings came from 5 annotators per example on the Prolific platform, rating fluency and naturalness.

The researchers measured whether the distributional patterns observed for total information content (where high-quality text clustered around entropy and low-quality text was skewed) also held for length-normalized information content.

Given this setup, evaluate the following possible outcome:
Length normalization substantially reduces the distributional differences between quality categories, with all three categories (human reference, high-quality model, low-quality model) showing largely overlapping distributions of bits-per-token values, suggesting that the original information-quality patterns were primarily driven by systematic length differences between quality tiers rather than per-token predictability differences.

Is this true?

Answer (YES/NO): NO